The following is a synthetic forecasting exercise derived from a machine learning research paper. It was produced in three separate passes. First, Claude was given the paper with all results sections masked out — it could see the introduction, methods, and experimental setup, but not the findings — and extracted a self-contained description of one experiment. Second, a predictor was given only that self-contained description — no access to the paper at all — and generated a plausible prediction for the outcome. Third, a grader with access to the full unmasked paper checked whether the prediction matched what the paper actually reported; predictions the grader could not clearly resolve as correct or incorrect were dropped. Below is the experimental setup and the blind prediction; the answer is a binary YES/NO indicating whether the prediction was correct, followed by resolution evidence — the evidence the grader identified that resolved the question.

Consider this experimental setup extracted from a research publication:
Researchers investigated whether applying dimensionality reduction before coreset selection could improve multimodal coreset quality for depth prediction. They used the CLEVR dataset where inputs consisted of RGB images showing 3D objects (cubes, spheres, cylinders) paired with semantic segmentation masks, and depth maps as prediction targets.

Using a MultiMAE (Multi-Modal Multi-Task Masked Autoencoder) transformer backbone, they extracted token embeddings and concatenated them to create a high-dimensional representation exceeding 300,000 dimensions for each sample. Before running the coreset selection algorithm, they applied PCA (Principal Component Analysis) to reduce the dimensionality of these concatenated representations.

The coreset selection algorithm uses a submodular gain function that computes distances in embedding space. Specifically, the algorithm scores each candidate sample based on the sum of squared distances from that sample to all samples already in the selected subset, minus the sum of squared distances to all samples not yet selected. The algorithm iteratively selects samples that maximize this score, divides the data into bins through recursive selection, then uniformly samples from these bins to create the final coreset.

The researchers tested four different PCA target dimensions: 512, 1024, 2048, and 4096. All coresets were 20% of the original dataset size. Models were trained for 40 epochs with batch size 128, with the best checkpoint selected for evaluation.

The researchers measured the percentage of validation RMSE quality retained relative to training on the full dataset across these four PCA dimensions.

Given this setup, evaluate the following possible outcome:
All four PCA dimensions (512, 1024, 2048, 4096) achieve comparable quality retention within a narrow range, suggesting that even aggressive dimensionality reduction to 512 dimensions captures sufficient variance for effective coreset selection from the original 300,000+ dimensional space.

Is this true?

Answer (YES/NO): NO